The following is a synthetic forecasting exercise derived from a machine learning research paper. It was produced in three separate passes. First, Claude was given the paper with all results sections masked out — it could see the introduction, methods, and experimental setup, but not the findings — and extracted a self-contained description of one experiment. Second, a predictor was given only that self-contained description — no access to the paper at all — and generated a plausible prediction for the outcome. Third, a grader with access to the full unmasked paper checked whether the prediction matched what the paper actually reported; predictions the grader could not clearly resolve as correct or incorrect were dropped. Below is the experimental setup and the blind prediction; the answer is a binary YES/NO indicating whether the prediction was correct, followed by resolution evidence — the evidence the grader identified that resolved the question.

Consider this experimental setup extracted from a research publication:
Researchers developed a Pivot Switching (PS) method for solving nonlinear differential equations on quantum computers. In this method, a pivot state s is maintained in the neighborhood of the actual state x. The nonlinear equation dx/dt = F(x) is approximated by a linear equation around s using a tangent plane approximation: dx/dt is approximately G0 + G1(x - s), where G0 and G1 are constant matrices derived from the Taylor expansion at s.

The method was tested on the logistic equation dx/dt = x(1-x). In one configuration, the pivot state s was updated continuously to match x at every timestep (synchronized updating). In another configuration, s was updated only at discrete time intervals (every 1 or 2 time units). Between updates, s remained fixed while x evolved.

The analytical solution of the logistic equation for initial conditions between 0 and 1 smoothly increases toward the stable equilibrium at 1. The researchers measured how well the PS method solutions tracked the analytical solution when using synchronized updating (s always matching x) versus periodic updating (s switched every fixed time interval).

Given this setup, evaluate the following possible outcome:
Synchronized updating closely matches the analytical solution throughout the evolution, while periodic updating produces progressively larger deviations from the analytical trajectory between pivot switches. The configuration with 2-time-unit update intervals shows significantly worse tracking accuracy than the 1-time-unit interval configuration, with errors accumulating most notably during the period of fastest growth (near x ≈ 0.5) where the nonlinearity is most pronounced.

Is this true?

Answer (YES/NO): NO